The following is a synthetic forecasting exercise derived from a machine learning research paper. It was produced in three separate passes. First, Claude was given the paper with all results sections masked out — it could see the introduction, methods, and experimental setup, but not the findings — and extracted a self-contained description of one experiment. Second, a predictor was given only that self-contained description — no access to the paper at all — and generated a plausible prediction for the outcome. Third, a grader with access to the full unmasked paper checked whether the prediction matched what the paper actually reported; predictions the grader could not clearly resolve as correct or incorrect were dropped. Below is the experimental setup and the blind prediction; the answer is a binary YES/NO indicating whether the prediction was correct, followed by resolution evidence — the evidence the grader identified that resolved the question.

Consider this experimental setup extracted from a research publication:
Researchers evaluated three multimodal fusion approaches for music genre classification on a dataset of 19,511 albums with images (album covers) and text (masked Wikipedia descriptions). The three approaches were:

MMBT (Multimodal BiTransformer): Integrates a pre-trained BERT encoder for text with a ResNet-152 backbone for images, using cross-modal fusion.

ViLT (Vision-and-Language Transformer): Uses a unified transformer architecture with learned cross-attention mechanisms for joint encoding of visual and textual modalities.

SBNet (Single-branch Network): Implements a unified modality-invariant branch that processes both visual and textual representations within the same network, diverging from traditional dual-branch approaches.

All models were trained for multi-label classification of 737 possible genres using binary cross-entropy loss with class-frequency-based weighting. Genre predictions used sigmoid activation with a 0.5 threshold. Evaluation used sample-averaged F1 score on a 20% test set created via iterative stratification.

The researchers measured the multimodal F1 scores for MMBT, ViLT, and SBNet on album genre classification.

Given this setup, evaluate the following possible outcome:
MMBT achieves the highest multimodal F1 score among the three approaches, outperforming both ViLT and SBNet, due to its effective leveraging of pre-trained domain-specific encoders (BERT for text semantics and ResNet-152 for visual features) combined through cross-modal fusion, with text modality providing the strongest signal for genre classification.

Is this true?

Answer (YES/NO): NO